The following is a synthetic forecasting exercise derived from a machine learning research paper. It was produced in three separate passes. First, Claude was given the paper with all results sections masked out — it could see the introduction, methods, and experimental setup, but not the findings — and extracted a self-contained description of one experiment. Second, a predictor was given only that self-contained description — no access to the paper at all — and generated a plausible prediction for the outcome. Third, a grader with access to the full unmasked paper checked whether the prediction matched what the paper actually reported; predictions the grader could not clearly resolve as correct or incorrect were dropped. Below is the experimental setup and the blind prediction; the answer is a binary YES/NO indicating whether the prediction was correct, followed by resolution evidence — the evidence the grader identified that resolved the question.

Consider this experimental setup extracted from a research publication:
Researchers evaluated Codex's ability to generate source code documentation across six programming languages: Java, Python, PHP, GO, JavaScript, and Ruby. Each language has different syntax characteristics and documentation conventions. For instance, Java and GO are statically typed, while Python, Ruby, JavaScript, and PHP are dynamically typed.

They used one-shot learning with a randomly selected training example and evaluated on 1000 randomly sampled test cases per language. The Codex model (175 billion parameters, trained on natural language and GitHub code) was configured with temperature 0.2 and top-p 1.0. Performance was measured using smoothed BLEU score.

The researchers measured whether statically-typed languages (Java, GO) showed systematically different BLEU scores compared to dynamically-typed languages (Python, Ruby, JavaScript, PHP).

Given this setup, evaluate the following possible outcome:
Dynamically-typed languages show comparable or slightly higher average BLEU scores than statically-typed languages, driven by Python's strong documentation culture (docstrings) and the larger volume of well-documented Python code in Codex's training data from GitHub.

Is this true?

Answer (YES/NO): NO